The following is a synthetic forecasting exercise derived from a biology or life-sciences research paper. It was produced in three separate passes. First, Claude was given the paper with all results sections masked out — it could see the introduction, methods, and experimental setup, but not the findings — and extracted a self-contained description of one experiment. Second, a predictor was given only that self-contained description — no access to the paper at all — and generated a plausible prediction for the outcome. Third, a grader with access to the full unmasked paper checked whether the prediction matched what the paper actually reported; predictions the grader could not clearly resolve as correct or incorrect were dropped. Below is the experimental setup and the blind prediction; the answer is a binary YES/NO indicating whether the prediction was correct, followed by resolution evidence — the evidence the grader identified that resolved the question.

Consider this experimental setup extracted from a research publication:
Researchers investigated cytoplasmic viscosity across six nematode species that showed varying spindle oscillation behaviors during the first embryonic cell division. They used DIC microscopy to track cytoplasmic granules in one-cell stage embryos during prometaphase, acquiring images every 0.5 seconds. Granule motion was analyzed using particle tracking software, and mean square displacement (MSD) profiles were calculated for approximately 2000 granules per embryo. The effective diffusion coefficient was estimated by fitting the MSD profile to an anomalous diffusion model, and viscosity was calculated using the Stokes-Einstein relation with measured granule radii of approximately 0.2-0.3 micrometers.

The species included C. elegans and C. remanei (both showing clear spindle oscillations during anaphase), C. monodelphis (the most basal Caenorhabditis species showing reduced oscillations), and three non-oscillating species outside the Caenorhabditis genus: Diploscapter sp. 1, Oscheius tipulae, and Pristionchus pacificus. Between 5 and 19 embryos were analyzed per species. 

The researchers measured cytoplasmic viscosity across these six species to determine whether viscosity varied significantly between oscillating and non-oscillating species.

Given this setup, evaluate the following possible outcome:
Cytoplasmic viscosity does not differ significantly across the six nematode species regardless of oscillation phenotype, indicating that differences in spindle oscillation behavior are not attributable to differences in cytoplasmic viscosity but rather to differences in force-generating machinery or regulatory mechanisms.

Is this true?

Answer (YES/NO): NO